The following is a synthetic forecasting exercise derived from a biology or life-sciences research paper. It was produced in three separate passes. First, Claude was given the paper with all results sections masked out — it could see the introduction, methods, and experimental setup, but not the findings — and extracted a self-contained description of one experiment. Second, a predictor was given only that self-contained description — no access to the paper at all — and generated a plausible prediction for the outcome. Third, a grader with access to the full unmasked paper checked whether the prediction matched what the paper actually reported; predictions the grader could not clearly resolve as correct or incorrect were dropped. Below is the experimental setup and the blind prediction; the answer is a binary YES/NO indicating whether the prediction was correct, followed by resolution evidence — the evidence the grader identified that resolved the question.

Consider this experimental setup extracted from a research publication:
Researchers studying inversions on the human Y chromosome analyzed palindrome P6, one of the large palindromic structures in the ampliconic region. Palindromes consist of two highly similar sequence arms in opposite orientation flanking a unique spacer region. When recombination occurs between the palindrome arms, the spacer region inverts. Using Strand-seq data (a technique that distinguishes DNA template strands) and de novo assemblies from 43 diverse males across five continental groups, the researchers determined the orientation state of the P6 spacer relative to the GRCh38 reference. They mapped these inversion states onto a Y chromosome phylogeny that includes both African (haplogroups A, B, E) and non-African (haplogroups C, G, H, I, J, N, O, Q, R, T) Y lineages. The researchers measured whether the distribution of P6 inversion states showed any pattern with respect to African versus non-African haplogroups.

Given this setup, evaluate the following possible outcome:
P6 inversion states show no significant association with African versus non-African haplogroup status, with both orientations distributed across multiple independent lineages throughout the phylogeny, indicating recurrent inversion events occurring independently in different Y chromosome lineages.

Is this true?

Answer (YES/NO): NO